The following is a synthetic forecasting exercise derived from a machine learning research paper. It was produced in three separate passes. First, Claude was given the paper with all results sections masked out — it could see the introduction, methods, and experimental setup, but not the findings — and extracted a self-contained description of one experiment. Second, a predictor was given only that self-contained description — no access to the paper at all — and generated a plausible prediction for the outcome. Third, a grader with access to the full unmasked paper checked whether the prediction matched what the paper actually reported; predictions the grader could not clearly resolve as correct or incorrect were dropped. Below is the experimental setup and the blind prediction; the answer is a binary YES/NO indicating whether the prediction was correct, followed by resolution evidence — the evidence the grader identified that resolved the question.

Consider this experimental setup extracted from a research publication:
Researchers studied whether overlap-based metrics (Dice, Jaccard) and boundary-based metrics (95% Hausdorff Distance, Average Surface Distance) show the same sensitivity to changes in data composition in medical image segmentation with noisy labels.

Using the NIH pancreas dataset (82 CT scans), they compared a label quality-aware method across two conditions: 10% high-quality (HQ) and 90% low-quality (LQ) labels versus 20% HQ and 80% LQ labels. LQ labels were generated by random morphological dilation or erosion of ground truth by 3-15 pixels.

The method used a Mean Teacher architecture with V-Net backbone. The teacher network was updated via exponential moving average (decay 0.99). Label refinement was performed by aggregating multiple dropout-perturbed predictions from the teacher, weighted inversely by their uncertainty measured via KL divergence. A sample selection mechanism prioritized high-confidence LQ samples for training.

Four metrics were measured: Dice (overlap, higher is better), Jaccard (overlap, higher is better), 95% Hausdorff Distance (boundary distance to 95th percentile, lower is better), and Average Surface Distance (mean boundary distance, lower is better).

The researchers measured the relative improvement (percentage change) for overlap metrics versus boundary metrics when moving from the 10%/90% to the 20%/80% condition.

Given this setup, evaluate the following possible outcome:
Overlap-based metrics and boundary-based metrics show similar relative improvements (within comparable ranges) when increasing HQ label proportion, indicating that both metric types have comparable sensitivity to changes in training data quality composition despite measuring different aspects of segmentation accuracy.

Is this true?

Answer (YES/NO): NO